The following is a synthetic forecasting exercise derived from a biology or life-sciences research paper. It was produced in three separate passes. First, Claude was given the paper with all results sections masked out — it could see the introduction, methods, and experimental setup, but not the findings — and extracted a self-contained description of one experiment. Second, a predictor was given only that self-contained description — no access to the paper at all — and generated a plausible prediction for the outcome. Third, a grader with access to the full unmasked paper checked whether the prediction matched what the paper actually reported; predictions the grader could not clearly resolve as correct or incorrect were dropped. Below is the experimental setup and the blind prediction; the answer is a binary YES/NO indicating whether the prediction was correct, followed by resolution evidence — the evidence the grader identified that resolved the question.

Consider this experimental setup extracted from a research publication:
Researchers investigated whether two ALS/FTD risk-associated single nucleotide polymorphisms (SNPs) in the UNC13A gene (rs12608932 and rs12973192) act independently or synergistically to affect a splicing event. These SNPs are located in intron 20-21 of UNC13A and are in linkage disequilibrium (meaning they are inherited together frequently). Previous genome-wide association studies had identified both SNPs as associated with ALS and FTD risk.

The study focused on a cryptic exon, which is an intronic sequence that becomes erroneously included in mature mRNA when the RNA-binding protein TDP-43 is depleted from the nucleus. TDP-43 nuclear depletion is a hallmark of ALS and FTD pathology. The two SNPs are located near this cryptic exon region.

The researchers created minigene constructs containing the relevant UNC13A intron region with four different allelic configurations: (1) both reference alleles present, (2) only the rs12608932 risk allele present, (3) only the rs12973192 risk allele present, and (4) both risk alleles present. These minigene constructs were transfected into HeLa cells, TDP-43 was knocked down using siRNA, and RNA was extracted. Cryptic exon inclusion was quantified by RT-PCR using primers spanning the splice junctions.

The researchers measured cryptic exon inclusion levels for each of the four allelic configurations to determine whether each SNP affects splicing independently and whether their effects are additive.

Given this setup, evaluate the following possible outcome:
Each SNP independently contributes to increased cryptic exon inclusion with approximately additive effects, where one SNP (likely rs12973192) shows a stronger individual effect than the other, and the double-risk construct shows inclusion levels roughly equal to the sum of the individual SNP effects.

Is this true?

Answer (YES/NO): YES